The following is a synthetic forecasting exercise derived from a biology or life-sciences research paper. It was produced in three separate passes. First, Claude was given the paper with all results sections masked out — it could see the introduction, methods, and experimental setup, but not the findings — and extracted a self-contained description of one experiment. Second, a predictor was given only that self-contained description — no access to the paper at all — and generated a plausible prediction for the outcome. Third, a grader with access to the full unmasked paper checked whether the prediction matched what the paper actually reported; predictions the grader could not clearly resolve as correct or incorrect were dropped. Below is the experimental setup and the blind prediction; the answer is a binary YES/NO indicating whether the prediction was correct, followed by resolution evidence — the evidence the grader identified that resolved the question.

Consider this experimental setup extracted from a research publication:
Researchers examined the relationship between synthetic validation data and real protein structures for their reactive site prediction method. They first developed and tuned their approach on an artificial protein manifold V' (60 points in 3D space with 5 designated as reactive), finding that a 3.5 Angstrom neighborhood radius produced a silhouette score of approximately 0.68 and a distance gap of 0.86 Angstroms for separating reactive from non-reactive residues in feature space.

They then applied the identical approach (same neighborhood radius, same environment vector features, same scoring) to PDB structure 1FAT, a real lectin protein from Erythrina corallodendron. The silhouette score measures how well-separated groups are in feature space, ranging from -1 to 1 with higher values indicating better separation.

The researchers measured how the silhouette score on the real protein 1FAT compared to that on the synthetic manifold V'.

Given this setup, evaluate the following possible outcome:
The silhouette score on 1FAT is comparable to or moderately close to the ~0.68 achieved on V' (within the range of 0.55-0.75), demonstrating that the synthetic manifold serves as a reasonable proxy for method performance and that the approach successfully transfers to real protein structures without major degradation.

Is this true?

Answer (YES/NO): NO